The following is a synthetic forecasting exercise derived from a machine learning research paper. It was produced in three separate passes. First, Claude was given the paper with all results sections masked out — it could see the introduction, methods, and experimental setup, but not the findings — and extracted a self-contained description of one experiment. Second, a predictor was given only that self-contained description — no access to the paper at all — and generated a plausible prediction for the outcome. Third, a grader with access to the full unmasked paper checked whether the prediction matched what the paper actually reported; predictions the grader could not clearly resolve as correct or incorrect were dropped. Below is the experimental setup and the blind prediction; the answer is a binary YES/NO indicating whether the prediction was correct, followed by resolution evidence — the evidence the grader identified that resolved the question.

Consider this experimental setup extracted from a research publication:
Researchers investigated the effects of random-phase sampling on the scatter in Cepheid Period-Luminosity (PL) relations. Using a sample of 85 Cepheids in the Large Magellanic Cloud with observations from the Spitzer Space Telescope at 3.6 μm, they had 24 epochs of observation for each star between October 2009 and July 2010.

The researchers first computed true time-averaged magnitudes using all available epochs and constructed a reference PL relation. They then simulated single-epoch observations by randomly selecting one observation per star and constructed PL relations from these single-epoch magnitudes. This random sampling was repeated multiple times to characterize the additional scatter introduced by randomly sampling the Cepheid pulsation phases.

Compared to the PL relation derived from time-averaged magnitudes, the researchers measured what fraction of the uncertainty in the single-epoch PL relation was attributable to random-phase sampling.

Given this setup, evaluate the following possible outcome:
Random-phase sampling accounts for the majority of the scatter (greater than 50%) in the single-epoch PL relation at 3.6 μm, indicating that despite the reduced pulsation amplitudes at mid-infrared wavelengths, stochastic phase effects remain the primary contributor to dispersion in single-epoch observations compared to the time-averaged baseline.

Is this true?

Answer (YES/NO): NO